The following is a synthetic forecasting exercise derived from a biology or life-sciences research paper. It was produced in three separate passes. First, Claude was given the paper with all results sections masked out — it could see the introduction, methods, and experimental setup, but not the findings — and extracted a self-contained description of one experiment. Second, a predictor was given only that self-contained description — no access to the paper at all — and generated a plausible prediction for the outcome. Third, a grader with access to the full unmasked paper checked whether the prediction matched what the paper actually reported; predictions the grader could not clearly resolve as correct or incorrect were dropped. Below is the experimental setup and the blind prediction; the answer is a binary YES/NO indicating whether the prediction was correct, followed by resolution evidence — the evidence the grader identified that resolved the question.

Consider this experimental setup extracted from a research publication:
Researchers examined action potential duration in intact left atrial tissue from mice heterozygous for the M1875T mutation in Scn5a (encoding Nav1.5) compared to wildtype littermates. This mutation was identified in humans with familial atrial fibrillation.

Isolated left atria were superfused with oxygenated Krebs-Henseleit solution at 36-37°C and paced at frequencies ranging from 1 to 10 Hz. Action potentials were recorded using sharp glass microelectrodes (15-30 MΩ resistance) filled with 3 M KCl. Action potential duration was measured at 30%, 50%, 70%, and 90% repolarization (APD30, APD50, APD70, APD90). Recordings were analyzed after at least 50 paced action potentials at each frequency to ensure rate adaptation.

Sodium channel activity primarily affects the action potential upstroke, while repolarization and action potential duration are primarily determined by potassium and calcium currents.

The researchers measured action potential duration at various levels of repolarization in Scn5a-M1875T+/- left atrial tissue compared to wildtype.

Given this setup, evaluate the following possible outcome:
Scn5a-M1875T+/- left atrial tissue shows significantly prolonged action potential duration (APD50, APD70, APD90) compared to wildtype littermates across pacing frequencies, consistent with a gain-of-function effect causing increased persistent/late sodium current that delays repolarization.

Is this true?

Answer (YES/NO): NO